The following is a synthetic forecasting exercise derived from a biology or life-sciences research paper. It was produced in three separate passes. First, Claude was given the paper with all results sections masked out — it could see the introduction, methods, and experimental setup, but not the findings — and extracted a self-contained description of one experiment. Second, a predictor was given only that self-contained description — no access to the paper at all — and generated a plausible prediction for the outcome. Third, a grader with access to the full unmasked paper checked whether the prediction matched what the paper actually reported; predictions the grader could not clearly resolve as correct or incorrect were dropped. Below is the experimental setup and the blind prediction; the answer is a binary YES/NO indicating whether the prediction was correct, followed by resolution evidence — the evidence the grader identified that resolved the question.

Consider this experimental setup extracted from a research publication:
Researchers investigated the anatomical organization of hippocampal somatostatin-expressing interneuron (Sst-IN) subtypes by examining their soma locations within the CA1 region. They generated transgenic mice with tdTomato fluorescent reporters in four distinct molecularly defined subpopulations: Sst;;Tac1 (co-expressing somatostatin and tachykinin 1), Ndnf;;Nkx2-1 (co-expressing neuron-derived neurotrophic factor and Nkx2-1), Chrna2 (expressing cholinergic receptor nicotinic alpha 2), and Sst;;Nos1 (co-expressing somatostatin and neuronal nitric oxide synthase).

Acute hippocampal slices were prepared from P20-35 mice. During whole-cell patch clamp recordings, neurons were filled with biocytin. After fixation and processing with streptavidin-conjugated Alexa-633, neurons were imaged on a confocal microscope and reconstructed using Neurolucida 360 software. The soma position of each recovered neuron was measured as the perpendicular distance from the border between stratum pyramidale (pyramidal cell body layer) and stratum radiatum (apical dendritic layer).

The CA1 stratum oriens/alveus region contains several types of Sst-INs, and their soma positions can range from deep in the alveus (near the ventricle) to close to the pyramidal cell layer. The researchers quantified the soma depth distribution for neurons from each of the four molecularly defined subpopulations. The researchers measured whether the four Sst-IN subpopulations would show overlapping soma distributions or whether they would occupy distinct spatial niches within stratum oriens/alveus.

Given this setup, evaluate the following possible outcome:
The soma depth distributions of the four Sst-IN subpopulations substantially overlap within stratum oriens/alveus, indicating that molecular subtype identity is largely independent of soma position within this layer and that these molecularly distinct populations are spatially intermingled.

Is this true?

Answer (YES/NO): NO